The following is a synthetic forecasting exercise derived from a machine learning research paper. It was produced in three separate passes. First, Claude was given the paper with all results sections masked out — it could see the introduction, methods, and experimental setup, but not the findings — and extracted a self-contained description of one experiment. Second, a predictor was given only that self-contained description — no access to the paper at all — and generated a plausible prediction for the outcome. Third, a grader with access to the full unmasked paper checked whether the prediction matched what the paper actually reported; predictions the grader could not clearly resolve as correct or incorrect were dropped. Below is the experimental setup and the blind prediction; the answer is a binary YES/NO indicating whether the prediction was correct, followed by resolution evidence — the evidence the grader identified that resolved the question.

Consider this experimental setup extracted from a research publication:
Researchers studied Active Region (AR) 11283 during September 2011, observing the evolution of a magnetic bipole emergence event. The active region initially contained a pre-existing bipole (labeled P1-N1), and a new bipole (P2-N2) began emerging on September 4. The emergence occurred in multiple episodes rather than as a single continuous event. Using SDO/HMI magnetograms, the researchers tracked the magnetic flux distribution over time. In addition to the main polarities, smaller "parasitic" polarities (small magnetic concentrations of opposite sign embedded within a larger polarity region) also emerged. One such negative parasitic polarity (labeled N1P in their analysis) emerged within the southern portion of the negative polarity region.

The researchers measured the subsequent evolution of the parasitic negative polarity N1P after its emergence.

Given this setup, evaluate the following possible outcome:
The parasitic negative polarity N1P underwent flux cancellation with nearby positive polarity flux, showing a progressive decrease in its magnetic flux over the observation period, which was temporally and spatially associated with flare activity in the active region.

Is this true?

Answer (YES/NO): NO